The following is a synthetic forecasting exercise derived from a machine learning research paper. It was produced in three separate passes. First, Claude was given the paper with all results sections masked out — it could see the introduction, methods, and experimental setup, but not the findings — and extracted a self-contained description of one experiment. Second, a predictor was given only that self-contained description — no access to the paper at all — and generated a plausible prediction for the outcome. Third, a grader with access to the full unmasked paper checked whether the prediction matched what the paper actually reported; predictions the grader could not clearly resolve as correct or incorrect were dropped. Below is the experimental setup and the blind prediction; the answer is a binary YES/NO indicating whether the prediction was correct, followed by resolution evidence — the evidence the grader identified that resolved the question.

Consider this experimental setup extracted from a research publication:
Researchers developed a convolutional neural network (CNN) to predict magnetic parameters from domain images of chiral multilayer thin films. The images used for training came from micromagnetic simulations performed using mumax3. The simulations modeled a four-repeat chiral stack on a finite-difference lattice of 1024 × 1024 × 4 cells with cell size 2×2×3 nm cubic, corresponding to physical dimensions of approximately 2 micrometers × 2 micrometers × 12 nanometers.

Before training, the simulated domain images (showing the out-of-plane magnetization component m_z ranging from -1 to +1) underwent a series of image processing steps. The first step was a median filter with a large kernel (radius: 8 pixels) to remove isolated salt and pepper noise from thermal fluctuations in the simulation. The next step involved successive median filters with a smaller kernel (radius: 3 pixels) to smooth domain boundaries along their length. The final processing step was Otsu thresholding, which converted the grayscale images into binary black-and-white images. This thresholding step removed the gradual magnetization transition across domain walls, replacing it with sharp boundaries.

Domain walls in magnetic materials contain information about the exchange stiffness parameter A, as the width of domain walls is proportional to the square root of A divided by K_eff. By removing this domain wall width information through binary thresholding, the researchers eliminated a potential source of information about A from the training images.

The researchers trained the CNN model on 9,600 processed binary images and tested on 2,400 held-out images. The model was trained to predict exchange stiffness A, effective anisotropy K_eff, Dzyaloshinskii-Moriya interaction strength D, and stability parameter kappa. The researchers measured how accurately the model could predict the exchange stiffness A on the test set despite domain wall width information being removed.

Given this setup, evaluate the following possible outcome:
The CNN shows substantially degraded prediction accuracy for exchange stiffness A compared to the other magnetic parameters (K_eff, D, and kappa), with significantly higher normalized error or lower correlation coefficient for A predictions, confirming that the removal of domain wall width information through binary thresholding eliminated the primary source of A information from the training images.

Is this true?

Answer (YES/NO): NO